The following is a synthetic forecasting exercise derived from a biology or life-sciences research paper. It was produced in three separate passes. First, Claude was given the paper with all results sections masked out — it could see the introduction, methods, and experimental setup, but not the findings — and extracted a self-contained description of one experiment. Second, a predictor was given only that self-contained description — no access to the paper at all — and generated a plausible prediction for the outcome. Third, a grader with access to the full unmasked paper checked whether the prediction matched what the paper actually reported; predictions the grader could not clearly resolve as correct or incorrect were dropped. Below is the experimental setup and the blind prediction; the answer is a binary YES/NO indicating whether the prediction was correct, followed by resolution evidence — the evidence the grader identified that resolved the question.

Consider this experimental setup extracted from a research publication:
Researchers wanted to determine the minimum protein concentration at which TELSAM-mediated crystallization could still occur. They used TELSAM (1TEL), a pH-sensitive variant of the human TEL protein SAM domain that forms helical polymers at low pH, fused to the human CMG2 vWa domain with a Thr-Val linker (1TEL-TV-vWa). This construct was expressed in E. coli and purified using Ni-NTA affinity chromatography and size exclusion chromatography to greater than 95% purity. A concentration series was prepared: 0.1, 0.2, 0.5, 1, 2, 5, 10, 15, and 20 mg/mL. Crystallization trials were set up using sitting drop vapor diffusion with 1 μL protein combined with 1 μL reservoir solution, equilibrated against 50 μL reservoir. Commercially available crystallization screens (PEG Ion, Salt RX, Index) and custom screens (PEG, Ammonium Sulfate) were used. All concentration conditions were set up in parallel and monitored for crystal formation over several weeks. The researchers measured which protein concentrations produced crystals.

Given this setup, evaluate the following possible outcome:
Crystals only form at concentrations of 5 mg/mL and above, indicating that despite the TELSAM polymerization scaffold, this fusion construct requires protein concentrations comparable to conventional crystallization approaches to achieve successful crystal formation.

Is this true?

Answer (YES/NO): NO